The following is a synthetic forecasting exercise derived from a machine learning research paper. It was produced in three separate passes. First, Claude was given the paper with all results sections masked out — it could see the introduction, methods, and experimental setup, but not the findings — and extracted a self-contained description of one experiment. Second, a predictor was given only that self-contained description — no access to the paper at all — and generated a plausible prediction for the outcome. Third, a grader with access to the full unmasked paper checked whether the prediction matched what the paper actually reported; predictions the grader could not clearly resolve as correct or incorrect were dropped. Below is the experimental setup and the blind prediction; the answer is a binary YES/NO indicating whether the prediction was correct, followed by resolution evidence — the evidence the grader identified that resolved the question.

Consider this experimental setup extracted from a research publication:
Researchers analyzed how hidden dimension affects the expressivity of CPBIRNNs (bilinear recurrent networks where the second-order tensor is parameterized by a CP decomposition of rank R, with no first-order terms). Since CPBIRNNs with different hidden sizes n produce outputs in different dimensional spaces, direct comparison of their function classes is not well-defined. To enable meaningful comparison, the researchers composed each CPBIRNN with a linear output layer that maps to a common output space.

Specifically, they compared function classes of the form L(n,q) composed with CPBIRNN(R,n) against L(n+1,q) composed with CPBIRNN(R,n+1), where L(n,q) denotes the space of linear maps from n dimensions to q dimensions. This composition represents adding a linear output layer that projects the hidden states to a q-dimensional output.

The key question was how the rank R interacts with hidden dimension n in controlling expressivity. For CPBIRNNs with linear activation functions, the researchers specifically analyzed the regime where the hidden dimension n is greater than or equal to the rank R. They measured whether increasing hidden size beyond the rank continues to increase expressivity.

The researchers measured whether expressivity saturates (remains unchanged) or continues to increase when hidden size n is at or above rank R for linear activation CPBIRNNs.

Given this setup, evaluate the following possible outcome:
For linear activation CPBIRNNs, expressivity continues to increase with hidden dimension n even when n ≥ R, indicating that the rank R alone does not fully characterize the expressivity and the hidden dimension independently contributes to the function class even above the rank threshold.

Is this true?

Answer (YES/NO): NO